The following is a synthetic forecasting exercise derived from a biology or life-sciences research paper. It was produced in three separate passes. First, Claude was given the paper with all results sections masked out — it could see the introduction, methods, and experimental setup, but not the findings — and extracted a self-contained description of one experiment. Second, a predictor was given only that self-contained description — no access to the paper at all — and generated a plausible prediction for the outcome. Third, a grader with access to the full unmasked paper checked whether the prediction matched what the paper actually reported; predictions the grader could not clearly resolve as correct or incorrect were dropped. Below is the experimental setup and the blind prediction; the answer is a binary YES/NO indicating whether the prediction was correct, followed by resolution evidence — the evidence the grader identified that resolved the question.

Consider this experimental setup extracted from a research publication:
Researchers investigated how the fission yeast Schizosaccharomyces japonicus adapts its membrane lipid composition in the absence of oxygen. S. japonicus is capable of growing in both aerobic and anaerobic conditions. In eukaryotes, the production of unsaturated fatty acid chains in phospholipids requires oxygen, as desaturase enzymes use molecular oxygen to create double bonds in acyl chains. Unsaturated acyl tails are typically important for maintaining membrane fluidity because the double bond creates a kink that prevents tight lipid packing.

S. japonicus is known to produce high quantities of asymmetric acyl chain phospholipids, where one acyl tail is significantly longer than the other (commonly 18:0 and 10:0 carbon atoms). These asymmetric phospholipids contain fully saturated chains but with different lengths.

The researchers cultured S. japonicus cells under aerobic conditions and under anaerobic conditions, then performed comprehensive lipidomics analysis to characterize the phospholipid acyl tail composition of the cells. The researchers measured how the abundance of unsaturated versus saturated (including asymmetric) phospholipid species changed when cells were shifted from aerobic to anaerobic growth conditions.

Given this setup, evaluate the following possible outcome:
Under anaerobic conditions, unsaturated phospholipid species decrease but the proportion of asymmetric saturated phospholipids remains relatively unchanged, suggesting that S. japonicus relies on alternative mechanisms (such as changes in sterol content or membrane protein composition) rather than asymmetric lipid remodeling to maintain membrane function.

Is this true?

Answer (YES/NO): NO